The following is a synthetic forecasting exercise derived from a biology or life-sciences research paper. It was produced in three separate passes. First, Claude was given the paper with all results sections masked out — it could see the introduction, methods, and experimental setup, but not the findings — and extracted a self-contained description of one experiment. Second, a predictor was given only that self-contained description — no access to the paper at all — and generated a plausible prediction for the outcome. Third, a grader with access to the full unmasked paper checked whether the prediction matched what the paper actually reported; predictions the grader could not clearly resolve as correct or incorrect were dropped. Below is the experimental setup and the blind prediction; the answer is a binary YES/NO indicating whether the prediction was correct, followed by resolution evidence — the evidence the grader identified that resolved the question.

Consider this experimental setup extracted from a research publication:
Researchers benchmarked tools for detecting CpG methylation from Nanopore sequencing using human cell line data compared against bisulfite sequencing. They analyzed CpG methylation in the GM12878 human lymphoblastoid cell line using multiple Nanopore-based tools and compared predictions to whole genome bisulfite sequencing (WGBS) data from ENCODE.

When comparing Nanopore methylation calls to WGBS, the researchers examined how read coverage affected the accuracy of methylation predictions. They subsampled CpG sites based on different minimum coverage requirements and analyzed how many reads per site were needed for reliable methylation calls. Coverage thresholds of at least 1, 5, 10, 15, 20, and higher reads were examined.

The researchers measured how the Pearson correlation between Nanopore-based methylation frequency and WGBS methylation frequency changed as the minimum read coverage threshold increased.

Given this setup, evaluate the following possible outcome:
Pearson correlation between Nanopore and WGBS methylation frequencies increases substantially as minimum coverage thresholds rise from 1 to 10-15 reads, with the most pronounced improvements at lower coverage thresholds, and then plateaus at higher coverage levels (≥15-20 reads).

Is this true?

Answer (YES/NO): NO